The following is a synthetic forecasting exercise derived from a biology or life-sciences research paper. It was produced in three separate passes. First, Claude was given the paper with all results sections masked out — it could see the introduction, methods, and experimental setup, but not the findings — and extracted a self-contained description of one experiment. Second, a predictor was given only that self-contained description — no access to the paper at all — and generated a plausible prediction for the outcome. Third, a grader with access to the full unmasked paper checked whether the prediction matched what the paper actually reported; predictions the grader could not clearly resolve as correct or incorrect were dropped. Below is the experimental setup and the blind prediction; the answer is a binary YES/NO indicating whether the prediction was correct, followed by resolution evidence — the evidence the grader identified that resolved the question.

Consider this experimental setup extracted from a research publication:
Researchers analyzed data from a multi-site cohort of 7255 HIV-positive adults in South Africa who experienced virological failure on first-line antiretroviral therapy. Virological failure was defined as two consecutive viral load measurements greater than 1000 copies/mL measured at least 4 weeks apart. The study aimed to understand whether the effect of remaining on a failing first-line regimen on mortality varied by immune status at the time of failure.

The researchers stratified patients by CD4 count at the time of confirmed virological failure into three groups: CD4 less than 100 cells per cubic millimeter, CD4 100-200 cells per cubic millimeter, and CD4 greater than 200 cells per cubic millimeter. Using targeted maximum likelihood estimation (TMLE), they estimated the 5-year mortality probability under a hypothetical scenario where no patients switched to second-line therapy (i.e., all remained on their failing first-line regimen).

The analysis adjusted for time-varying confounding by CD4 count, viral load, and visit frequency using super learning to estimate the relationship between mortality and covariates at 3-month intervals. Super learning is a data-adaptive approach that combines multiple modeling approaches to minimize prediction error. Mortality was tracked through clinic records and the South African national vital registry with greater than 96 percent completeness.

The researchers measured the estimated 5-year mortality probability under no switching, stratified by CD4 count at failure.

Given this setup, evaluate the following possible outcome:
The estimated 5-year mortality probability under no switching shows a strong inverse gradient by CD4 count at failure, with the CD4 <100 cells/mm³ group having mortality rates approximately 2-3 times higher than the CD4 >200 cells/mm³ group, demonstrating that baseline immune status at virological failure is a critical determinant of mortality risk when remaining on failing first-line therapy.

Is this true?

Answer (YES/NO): YES